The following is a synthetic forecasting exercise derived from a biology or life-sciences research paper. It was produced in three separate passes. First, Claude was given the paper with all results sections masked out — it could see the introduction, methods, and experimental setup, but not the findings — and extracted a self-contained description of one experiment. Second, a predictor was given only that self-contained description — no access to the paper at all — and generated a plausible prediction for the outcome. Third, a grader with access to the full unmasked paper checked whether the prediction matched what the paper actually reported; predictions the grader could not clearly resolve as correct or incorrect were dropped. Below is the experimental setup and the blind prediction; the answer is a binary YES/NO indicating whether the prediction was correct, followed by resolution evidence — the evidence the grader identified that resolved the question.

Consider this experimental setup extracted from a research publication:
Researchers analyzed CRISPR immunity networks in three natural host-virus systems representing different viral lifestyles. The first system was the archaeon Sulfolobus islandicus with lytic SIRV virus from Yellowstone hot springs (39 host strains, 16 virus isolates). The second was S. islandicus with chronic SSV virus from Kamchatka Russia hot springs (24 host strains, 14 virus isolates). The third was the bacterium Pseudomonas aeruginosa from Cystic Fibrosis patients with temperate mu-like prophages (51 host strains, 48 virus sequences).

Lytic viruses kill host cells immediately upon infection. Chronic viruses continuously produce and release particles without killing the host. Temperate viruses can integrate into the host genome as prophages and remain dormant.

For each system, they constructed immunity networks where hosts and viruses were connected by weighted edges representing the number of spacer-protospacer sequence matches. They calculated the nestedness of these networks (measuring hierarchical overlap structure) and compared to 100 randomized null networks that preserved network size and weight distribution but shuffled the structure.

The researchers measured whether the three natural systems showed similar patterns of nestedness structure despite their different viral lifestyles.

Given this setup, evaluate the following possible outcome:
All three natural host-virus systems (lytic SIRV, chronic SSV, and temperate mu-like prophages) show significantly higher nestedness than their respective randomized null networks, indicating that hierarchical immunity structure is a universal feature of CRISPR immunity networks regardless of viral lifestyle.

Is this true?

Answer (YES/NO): YES